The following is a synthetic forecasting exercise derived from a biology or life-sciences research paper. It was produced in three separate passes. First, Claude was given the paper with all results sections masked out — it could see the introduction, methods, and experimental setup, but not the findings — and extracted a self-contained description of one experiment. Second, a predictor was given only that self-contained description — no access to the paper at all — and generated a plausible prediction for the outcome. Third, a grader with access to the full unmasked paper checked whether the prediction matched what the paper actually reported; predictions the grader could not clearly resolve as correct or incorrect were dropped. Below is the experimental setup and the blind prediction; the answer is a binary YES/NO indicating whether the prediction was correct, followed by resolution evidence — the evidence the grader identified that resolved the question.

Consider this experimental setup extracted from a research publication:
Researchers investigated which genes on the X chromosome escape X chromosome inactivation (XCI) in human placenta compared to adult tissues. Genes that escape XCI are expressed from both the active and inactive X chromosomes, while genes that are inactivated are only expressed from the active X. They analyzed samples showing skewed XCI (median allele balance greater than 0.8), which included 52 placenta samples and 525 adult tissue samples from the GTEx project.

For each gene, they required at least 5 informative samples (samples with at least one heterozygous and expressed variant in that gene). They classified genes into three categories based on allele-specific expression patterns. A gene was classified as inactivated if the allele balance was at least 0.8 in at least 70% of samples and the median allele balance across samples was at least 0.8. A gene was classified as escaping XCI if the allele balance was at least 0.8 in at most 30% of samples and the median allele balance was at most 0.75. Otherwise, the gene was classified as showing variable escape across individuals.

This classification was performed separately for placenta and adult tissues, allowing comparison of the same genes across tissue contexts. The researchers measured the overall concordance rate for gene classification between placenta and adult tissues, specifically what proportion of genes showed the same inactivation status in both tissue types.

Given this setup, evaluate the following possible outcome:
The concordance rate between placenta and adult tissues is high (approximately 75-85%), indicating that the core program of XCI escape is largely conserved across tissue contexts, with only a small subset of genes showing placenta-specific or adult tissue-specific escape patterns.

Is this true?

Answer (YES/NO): NO